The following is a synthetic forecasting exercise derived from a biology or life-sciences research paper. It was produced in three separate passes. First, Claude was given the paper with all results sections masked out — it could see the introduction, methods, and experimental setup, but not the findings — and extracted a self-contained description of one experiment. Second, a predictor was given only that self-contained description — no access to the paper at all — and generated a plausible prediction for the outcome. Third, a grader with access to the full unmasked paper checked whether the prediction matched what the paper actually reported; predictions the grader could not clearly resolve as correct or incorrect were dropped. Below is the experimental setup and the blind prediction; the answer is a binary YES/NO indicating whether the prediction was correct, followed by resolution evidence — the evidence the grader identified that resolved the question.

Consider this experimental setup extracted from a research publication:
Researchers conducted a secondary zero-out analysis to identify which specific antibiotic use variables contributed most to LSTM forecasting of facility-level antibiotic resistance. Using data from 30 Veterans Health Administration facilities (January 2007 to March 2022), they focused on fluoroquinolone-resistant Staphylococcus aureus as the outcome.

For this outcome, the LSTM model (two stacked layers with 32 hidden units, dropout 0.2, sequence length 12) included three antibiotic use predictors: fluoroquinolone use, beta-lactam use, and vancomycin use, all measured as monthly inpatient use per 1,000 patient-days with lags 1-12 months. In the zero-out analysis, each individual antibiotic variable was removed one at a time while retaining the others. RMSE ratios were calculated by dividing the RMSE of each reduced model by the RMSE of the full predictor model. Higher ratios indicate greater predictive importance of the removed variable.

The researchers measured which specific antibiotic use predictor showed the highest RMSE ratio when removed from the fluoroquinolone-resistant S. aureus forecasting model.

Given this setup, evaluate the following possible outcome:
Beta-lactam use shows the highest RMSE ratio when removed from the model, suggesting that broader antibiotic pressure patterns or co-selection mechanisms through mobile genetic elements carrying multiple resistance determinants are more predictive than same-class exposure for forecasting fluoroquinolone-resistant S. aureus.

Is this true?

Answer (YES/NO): NO